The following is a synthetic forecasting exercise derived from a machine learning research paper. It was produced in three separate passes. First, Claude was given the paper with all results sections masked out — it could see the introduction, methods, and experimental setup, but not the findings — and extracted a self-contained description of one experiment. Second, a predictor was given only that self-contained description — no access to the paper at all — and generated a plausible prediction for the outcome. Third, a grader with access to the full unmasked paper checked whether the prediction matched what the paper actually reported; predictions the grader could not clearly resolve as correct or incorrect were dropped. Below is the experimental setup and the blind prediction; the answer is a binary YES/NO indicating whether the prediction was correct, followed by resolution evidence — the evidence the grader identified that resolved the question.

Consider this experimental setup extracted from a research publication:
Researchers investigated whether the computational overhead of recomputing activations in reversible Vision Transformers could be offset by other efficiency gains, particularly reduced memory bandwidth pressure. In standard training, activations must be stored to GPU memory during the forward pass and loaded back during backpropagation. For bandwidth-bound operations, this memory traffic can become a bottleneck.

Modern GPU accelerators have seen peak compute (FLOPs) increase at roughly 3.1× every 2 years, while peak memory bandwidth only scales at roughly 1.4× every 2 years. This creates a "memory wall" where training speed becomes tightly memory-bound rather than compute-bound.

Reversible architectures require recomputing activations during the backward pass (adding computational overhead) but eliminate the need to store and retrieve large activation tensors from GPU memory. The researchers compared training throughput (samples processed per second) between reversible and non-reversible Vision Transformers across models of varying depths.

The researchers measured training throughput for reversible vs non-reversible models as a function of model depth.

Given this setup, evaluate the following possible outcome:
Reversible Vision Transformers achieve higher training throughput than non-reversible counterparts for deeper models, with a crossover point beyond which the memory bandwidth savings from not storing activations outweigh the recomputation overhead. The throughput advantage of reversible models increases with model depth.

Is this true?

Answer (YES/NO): YES